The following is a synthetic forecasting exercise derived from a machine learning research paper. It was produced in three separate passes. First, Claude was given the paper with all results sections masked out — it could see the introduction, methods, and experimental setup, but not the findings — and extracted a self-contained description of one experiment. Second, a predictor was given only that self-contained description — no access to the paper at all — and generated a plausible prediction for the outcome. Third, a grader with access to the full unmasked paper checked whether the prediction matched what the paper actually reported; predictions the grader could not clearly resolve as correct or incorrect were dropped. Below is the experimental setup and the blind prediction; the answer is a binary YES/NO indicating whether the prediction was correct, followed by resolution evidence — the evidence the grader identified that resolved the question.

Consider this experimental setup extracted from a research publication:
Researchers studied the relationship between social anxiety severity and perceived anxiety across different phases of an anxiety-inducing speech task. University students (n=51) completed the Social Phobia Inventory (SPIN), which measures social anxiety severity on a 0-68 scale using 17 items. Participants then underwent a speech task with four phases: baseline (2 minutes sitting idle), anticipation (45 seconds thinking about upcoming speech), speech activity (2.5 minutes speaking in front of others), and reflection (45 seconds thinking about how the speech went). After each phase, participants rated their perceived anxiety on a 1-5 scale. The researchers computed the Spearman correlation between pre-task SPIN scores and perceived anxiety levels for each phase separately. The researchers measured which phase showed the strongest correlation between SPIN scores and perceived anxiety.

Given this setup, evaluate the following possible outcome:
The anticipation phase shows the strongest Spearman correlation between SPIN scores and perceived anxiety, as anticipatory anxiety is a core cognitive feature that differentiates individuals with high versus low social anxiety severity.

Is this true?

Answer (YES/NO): YES